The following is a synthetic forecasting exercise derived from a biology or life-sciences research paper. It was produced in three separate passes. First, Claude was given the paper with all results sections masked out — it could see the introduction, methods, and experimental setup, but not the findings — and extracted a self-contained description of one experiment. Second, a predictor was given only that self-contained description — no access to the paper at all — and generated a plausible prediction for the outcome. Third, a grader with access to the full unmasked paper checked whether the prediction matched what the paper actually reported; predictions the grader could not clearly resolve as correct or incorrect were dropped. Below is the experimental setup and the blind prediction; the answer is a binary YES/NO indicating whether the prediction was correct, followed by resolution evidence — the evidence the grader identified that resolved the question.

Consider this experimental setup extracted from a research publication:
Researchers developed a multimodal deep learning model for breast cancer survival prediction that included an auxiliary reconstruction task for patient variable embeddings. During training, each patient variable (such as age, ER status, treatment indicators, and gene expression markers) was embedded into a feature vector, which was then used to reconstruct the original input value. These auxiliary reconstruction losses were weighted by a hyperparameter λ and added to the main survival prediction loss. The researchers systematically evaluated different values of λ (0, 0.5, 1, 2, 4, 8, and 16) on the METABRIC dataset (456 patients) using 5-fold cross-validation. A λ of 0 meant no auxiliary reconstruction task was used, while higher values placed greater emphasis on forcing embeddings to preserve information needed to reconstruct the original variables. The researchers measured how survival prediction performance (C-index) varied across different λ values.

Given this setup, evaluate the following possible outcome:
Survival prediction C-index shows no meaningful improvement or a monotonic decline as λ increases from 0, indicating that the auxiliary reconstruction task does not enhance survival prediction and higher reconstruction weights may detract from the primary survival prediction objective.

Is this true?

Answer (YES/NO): NO